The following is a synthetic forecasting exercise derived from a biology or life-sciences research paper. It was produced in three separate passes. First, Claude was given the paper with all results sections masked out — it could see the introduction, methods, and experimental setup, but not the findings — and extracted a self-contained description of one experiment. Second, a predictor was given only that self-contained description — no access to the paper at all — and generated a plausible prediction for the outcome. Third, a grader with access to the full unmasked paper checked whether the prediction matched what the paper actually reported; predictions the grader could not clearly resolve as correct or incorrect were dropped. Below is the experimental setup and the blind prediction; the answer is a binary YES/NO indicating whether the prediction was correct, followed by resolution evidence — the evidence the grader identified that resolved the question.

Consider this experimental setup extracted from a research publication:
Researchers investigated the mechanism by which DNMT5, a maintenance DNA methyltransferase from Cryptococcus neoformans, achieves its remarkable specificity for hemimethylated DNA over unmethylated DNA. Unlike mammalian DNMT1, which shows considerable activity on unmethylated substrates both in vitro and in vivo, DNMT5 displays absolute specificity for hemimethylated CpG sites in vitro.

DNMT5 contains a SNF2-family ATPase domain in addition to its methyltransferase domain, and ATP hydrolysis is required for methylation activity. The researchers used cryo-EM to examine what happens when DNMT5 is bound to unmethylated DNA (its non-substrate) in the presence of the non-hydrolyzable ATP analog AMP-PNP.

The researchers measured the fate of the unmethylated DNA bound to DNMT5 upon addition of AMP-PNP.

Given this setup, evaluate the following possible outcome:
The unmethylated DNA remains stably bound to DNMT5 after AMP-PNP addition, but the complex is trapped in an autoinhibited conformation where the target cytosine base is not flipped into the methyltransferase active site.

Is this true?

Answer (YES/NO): NO